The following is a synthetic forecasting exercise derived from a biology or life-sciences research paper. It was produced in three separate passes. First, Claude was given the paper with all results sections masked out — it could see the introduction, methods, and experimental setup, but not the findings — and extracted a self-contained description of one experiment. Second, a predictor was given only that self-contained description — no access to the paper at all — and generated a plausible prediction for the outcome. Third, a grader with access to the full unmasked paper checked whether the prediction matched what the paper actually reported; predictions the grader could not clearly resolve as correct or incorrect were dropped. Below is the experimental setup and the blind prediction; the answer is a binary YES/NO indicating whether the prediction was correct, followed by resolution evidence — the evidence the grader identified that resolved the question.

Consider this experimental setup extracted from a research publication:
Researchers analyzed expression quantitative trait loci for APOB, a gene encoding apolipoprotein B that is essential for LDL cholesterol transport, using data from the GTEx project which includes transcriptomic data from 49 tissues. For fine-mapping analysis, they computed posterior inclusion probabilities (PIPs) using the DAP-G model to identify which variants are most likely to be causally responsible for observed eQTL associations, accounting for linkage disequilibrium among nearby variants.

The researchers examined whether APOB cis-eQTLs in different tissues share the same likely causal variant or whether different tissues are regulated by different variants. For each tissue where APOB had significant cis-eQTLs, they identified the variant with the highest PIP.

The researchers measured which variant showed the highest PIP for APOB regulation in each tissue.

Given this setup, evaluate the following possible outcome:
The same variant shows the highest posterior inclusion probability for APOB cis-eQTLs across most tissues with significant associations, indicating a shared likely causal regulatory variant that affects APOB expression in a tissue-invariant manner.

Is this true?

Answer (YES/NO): NO